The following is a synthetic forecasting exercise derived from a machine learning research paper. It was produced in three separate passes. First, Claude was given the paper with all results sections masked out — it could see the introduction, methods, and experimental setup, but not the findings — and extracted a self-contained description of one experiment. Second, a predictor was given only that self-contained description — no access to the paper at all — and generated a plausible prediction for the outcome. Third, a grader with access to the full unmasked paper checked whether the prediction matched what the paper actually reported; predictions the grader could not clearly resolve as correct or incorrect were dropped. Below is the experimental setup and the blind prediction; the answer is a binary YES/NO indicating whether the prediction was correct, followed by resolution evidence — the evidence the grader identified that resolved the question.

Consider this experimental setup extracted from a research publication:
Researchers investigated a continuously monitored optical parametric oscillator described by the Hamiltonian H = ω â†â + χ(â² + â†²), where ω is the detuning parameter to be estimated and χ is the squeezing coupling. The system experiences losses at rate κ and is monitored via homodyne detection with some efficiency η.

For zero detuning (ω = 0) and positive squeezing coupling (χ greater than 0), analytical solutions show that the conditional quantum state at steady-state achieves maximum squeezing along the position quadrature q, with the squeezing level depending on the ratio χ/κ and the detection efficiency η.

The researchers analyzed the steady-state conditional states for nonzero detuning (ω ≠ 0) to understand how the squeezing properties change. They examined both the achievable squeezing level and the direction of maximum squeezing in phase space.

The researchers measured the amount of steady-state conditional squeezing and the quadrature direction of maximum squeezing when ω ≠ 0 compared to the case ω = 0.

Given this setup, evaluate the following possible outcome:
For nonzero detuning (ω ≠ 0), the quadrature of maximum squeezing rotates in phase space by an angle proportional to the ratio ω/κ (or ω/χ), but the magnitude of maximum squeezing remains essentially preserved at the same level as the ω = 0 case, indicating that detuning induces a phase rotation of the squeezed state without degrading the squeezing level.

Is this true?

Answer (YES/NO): NO